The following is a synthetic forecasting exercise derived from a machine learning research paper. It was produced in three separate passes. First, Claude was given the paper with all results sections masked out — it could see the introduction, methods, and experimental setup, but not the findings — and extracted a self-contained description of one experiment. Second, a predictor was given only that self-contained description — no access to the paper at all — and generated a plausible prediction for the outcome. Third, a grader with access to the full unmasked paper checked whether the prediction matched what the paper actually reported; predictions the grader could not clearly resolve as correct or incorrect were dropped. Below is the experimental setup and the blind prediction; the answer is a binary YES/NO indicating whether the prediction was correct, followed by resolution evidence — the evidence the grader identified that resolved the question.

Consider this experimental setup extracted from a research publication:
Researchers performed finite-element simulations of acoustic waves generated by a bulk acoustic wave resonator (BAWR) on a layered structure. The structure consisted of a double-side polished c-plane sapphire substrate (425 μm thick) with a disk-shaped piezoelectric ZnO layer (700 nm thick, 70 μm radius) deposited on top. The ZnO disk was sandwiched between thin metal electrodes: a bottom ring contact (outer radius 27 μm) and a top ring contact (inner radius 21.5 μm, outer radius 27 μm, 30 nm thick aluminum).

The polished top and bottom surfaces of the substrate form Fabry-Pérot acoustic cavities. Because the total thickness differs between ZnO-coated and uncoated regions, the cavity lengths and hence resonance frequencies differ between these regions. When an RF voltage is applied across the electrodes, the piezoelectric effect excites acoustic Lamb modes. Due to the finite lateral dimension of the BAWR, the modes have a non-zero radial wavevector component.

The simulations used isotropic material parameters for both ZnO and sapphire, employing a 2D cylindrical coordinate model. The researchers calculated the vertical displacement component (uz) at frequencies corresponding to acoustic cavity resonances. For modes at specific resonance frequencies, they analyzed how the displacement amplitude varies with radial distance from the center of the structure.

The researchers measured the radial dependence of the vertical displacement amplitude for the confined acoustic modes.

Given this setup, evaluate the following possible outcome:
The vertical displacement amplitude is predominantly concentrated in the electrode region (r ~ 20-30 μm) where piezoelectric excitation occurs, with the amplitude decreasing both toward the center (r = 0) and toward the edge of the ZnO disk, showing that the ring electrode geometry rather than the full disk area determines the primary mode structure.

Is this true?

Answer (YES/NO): NO